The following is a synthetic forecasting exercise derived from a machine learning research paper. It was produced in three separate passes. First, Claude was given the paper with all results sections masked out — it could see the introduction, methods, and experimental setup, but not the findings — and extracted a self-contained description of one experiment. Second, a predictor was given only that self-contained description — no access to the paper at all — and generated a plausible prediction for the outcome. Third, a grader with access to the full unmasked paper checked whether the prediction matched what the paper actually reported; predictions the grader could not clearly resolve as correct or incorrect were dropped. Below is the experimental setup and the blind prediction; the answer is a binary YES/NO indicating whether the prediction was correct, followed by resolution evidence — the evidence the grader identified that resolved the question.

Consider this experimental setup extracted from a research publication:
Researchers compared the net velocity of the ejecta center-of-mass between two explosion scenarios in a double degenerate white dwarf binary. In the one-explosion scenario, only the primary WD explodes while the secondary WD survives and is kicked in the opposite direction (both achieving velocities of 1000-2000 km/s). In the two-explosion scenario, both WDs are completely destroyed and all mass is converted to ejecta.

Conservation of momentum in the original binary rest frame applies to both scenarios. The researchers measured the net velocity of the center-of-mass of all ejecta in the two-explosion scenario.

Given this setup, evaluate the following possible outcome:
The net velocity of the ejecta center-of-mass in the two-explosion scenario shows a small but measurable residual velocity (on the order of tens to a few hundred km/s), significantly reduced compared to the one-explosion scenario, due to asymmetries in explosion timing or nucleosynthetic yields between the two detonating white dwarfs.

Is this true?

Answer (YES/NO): NO